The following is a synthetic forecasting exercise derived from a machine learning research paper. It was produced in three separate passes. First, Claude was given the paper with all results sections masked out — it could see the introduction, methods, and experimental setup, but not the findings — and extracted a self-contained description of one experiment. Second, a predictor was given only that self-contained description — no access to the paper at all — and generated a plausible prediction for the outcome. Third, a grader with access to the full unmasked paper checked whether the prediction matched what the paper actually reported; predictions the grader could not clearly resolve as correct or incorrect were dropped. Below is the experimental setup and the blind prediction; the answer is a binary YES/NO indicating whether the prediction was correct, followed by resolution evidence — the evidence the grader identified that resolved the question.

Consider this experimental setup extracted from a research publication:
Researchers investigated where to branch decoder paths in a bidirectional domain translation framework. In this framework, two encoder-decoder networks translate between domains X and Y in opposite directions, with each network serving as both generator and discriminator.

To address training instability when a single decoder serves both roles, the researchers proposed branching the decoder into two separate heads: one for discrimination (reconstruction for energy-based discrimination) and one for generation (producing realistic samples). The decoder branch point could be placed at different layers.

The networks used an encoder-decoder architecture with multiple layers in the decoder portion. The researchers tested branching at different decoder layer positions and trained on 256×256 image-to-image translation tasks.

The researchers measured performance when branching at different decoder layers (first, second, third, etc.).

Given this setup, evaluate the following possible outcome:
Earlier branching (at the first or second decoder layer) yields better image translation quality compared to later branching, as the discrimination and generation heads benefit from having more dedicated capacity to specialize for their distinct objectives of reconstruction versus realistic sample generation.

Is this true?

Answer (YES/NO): NO